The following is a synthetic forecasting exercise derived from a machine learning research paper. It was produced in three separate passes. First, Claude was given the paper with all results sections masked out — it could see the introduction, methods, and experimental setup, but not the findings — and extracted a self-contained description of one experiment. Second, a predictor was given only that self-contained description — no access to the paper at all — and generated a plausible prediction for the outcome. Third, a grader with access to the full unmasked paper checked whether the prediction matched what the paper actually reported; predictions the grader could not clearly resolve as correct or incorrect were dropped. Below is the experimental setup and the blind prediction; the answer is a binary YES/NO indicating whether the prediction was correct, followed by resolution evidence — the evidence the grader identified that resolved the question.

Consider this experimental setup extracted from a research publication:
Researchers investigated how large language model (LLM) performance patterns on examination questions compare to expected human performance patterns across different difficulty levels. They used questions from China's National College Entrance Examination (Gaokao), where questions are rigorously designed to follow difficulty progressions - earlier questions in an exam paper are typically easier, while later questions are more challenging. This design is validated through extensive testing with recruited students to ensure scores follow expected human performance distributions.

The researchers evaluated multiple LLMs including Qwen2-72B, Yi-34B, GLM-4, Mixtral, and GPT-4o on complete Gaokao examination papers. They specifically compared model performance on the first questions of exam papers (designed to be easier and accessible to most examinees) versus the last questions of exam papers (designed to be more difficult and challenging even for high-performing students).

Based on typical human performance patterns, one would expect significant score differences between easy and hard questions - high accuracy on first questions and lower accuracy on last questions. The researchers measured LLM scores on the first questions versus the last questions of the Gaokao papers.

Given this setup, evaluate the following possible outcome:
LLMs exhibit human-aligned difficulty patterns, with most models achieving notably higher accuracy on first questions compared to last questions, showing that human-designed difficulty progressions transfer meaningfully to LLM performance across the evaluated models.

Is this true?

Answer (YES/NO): NO